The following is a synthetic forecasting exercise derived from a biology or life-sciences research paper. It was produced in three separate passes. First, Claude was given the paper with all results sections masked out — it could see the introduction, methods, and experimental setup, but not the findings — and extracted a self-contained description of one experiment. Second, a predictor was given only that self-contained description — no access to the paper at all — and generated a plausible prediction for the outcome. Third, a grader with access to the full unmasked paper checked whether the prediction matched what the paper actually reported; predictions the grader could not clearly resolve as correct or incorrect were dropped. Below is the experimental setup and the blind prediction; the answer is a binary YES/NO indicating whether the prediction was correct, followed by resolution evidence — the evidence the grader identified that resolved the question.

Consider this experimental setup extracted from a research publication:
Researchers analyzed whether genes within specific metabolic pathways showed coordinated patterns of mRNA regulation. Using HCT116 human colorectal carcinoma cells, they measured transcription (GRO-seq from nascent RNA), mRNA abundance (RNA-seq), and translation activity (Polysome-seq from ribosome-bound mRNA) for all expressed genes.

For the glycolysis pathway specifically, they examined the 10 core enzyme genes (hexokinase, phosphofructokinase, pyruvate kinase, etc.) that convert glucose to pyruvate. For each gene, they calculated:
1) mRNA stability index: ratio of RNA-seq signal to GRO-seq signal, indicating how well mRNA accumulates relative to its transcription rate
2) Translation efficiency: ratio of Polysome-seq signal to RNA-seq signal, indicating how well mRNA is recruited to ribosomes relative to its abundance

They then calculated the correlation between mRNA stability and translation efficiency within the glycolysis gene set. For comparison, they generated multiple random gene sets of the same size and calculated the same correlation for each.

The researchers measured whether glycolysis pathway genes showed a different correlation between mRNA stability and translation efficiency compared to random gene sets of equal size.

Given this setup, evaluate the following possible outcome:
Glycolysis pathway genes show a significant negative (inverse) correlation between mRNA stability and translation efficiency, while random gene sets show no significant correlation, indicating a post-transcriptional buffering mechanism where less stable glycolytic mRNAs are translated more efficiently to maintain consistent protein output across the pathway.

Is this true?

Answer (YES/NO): NO